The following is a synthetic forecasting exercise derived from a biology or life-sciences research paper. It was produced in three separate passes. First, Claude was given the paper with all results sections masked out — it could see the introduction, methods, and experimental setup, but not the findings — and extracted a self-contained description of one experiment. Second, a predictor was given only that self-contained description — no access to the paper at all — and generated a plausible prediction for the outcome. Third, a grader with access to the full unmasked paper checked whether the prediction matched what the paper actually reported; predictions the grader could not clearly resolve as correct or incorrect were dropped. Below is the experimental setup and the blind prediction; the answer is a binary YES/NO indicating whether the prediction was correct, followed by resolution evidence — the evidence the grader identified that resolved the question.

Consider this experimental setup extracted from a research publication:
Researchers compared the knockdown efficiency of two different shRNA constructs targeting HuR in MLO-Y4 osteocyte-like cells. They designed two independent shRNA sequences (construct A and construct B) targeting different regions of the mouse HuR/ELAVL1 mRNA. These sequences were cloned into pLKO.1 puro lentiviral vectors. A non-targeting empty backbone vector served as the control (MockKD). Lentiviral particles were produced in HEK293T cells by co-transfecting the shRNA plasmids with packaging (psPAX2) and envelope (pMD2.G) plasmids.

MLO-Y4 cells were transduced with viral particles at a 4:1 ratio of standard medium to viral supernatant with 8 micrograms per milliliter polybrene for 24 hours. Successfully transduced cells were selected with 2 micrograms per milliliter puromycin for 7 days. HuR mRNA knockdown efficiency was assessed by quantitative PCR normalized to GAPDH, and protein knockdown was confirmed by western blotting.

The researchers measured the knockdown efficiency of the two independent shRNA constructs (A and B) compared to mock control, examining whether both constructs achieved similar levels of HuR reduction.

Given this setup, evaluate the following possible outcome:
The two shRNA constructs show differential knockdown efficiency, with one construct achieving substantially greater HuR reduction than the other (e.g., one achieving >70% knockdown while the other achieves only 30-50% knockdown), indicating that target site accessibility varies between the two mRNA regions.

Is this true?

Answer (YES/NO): NO